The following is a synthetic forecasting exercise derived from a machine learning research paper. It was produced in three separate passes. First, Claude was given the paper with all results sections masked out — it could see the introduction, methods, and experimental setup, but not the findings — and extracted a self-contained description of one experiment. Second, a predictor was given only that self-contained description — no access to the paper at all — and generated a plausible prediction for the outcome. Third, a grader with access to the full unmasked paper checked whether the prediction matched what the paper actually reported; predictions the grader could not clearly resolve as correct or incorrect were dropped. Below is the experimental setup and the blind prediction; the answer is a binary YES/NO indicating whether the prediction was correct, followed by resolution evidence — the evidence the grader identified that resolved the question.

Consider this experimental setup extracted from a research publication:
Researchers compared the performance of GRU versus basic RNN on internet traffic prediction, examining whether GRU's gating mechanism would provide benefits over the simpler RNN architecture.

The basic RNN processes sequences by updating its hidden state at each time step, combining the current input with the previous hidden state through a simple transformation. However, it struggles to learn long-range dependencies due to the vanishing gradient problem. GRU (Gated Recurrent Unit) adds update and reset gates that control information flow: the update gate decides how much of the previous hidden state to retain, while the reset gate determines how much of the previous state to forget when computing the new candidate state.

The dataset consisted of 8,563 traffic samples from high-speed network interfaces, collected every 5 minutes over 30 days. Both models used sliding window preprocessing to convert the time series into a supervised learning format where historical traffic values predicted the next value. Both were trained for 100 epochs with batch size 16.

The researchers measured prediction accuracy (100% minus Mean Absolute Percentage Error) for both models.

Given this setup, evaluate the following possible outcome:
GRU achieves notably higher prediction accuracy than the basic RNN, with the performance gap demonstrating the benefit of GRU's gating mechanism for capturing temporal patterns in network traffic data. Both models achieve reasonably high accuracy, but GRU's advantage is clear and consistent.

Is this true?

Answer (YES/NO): NO